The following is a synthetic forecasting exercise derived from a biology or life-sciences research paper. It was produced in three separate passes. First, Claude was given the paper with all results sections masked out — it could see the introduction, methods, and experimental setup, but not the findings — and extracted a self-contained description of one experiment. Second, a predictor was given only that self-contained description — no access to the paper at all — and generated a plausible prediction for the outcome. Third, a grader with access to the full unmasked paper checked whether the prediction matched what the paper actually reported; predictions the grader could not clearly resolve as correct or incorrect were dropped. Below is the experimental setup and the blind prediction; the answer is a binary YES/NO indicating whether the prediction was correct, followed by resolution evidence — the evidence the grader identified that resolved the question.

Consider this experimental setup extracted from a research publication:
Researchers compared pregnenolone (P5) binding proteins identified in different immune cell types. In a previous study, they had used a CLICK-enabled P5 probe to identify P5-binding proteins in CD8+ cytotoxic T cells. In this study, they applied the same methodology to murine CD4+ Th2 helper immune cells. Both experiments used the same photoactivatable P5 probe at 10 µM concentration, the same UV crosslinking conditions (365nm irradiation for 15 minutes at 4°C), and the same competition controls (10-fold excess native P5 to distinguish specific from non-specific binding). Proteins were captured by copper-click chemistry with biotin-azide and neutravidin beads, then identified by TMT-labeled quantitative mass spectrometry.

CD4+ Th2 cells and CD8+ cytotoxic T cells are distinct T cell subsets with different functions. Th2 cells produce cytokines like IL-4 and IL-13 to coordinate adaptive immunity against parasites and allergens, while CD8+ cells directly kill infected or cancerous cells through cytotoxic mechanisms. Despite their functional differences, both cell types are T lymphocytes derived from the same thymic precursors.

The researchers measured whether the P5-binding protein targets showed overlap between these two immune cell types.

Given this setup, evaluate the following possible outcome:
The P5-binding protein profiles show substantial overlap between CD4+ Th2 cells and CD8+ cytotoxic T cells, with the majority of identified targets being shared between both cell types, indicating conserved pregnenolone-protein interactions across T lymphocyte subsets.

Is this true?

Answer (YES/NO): YES